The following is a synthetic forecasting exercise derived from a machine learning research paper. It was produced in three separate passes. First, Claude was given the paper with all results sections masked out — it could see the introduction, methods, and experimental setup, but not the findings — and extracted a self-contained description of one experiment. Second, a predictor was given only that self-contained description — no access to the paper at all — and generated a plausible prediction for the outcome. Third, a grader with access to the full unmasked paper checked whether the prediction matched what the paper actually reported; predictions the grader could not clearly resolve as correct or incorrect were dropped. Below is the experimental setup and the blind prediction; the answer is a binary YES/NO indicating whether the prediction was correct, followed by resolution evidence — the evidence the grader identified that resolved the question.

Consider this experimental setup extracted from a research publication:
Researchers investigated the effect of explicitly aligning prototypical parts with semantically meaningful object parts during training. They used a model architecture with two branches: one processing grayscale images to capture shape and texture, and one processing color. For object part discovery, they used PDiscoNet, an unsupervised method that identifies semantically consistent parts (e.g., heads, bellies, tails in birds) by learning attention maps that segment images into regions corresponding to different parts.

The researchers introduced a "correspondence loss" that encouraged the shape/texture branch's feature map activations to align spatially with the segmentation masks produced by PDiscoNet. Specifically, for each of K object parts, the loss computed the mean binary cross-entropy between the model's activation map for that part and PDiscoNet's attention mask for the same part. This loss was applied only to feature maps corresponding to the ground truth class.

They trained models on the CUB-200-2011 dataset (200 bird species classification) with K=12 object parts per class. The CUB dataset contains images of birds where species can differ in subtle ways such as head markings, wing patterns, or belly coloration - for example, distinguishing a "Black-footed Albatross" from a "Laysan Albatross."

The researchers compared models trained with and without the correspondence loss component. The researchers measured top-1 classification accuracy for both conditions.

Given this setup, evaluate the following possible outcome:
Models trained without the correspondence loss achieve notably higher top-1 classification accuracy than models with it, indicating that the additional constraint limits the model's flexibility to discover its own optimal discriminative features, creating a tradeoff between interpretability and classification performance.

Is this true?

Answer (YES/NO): NO